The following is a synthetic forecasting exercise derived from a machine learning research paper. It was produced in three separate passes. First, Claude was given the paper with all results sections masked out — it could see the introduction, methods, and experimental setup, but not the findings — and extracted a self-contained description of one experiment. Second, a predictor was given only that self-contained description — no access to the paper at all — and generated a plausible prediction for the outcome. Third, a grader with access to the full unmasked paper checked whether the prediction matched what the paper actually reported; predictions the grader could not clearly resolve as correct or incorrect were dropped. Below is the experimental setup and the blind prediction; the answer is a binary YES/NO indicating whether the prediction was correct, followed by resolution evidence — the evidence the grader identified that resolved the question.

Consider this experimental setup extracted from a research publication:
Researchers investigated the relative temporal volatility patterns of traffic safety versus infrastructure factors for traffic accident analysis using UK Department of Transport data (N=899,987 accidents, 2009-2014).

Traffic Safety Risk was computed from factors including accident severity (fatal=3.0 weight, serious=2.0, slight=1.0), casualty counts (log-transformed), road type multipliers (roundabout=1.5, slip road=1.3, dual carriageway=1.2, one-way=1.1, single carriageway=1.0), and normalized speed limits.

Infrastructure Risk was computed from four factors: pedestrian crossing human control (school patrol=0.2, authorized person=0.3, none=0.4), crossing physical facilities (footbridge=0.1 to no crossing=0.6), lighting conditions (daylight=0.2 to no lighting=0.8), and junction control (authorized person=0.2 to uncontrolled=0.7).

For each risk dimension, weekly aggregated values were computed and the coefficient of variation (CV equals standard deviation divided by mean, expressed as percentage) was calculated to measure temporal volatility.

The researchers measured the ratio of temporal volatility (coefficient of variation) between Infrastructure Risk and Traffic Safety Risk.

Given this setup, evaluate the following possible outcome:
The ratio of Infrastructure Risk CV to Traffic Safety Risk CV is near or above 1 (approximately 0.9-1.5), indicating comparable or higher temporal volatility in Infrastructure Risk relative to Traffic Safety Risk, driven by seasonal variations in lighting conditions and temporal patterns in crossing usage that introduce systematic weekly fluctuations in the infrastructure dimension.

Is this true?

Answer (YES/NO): NO